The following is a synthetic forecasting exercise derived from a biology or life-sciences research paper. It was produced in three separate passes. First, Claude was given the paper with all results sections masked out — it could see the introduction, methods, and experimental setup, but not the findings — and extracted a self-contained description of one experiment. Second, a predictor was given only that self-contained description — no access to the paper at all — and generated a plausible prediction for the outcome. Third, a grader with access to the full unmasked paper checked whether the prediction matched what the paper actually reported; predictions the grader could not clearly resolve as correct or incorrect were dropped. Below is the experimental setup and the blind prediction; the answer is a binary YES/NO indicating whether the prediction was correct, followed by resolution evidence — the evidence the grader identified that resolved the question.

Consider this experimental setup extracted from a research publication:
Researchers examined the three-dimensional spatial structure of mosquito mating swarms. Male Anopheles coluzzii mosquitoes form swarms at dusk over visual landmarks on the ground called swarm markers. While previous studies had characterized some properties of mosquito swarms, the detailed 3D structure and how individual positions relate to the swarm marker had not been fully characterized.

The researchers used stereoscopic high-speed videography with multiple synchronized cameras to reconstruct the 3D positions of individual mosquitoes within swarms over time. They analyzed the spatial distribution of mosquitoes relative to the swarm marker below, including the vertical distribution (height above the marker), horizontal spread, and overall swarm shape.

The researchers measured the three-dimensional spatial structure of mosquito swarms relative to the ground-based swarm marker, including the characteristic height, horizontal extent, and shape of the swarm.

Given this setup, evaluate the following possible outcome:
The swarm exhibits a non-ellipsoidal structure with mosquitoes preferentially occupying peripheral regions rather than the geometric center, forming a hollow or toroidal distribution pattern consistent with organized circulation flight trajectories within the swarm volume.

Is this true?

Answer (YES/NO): NO